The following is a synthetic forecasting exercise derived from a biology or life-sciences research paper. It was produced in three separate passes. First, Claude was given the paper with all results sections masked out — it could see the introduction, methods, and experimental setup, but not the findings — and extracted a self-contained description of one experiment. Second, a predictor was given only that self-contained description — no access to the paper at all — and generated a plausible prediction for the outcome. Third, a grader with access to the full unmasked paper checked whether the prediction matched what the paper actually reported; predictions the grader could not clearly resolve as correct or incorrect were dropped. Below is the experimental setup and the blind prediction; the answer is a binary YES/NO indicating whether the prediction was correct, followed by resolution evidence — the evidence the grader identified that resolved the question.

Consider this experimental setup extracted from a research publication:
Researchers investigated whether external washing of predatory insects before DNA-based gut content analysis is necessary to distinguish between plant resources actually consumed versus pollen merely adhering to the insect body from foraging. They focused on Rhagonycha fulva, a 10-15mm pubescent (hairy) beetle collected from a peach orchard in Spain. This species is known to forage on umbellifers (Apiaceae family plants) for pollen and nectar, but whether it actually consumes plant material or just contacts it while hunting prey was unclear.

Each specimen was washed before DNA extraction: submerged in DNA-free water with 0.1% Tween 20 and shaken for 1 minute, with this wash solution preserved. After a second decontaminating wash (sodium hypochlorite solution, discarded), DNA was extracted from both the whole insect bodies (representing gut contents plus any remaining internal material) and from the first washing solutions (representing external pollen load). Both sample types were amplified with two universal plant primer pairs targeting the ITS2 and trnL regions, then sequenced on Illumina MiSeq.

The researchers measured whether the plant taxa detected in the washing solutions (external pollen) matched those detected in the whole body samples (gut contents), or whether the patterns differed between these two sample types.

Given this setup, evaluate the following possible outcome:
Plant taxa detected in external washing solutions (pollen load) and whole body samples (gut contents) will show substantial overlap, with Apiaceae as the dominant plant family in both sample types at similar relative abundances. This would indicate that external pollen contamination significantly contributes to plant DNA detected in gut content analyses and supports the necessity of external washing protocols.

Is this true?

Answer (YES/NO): NO